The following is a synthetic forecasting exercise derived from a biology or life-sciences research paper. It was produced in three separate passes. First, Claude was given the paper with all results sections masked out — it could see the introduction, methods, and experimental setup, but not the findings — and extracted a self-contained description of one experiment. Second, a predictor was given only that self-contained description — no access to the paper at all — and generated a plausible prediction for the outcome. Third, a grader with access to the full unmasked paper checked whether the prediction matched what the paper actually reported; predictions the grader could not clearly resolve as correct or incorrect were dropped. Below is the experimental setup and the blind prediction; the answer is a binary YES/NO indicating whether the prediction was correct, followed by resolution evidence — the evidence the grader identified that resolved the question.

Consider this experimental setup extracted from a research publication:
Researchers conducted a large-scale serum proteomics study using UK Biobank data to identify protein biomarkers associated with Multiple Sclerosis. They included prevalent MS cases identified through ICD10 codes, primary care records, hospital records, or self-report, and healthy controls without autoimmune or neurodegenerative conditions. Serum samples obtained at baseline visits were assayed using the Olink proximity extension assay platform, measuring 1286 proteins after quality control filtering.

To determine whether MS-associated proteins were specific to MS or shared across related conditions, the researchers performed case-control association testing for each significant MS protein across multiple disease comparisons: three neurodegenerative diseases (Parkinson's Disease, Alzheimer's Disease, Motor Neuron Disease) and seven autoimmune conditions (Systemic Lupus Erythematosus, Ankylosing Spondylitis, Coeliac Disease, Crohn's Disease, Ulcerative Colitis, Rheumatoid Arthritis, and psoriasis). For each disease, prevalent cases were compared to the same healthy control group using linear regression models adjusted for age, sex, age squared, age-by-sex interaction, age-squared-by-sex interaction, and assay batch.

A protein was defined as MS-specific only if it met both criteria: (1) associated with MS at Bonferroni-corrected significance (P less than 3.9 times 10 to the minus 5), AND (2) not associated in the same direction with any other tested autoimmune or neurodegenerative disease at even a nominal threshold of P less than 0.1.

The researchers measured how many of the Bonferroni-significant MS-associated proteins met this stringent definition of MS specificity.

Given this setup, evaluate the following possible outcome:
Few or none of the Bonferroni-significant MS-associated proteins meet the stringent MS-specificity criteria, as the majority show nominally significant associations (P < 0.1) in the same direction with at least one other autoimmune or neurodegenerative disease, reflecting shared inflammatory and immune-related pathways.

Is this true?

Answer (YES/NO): NO